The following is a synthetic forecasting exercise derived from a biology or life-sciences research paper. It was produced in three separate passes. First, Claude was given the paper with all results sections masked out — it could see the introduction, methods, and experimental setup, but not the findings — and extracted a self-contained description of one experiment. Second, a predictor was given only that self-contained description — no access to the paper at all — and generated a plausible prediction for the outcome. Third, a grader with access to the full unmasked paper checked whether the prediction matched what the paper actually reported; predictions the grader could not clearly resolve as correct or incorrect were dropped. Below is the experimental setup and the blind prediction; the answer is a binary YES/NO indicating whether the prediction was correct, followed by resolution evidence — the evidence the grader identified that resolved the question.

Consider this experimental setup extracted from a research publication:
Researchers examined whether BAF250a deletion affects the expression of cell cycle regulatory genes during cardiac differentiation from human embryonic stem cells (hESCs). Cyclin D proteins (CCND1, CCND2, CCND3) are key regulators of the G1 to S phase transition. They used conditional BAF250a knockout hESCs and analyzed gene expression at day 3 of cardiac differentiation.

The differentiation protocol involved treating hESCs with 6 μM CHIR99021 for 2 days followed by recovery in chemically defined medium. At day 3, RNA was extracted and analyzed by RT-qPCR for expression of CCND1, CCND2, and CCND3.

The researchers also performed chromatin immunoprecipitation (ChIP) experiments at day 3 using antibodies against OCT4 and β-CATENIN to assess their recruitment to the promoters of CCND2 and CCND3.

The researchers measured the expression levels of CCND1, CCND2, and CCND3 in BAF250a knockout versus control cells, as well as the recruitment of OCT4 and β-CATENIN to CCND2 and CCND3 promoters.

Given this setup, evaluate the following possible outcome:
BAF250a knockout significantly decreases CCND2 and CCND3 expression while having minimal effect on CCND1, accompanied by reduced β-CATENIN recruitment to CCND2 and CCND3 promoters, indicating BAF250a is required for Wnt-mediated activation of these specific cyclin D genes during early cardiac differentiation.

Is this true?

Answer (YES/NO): NO